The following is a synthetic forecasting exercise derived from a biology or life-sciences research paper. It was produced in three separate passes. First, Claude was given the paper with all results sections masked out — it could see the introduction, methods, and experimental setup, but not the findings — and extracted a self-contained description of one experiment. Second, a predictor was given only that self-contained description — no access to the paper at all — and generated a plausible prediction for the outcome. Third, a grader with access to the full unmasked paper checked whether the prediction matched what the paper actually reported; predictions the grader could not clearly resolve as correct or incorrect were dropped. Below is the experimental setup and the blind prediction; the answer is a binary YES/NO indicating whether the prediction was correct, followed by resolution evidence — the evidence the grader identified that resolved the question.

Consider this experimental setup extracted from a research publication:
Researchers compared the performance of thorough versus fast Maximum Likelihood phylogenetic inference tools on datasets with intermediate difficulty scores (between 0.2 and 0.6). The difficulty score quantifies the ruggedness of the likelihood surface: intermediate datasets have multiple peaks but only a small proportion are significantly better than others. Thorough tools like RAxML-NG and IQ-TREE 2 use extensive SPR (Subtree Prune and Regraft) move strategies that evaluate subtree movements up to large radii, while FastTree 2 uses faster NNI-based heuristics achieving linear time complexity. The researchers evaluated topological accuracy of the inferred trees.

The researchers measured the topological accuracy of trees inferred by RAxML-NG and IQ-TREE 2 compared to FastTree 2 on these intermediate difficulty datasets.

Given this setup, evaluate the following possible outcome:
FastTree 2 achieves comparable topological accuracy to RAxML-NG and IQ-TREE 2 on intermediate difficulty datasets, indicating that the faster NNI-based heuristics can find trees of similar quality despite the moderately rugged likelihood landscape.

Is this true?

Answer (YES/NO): NO